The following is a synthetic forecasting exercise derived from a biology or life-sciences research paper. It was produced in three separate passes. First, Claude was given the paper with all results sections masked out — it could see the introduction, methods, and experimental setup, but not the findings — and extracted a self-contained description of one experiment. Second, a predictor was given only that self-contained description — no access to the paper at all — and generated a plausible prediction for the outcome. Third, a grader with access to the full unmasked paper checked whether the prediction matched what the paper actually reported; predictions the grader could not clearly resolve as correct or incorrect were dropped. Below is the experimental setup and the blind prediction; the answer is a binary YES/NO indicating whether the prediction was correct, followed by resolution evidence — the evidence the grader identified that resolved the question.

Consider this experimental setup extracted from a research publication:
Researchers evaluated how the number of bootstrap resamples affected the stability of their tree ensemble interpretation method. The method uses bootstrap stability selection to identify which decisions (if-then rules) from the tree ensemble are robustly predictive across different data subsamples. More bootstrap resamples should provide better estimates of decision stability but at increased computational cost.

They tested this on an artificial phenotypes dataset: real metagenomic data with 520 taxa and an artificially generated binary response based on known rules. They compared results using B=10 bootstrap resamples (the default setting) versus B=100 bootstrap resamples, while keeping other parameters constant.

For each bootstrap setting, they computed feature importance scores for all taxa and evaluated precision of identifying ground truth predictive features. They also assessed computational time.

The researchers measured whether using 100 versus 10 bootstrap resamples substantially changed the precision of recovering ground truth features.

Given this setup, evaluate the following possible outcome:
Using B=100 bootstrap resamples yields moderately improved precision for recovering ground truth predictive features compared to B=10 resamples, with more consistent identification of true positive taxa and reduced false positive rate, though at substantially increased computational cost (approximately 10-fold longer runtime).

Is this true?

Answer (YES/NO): NO